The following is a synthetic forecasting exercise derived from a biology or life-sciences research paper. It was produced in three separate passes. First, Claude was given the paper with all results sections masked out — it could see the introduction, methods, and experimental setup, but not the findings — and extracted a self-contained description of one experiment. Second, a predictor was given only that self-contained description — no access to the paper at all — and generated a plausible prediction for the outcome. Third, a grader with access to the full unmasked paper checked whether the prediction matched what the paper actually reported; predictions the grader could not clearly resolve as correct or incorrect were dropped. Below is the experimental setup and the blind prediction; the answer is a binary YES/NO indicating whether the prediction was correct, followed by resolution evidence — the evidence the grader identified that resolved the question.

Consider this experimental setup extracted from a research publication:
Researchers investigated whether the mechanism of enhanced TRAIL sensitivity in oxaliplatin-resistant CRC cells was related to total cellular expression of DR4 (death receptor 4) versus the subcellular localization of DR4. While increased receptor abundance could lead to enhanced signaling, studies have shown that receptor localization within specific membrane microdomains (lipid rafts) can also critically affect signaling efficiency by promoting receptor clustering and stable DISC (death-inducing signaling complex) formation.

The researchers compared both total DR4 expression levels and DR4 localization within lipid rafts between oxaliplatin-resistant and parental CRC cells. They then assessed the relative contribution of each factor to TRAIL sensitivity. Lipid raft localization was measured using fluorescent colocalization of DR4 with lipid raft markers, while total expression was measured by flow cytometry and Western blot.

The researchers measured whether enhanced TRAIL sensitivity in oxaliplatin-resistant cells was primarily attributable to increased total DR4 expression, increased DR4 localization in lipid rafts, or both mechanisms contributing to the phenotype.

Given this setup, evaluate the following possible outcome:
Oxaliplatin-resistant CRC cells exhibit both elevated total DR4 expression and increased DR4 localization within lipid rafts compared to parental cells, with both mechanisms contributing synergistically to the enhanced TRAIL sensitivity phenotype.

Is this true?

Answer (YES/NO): YES